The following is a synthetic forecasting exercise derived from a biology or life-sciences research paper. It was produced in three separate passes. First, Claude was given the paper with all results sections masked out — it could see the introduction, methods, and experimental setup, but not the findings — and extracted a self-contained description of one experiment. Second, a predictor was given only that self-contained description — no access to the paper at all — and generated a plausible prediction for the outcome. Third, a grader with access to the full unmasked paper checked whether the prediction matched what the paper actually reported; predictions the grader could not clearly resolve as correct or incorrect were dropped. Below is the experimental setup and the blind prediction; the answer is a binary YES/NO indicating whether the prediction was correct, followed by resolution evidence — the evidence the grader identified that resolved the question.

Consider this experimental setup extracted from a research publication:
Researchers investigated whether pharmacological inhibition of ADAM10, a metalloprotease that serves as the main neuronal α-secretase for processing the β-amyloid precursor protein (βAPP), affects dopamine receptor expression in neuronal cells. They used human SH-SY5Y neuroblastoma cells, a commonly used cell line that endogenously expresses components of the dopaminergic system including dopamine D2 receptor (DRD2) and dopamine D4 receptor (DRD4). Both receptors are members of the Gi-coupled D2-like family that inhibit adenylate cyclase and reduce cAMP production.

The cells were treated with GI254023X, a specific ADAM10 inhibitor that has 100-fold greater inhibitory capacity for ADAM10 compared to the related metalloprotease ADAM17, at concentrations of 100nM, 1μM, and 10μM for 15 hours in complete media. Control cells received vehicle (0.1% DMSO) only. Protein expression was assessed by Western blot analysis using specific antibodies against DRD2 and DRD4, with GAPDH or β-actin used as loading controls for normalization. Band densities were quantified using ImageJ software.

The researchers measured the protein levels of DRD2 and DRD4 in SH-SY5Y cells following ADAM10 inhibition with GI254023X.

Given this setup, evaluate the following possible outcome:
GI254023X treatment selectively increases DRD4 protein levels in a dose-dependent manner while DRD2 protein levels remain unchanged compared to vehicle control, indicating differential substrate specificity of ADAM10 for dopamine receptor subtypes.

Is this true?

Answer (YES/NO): NO